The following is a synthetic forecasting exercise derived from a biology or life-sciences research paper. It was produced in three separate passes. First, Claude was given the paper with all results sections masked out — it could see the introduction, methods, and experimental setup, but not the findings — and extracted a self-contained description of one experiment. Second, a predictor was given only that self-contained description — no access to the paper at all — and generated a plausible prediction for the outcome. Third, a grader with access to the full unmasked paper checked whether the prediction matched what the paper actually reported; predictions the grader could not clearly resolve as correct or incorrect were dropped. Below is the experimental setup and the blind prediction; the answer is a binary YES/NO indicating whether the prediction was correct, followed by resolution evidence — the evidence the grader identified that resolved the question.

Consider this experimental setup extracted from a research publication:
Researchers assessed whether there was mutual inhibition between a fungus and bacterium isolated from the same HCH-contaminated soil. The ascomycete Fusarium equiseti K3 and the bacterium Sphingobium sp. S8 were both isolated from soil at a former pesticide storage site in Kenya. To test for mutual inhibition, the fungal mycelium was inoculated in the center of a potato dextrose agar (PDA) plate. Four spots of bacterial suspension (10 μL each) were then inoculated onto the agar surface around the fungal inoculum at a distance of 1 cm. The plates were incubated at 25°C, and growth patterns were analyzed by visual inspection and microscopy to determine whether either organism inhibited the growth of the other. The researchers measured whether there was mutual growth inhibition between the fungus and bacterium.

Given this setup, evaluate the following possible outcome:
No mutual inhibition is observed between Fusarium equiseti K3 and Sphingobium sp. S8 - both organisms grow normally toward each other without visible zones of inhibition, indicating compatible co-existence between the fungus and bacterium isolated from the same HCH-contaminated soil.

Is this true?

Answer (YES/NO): YES